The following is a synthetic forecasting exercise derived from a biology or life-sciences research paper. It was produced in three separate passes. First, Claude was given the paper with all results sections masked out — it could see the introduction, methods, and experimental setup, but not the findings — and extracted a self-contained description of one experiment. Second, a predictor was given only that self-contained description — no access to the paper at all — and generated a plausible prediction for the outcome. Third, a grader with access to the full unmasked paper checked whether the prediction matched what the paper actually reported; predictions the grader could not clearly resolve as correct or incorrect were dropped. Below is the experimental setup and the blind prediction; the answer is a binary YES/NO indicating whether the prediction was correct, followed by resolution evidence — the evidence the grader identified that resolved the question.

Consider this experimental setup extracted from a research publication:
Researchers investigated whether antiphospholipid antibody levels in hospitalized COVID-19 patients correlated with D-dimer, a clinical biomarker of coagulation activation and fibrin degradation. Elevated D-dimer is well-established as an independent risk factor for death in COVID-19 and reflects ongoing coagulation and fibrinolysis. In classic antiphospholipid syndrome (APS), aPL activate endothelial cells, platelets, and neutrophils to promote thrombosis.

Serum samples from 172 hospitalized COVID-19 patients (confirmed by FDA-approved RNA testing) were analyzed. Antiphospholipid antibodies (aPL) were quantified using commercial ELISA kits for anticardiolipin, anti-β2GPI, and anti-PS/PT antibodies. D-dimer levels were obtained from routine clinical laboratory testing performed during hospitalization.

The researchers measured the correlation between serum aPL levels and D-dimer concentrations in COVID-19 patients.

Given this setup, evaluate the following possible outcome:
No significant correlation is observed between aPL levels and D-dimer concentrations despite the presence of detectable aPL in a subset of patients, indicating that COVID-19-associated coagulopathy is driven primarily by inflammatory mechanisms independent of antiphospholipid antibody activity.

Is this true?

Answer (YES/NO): NO